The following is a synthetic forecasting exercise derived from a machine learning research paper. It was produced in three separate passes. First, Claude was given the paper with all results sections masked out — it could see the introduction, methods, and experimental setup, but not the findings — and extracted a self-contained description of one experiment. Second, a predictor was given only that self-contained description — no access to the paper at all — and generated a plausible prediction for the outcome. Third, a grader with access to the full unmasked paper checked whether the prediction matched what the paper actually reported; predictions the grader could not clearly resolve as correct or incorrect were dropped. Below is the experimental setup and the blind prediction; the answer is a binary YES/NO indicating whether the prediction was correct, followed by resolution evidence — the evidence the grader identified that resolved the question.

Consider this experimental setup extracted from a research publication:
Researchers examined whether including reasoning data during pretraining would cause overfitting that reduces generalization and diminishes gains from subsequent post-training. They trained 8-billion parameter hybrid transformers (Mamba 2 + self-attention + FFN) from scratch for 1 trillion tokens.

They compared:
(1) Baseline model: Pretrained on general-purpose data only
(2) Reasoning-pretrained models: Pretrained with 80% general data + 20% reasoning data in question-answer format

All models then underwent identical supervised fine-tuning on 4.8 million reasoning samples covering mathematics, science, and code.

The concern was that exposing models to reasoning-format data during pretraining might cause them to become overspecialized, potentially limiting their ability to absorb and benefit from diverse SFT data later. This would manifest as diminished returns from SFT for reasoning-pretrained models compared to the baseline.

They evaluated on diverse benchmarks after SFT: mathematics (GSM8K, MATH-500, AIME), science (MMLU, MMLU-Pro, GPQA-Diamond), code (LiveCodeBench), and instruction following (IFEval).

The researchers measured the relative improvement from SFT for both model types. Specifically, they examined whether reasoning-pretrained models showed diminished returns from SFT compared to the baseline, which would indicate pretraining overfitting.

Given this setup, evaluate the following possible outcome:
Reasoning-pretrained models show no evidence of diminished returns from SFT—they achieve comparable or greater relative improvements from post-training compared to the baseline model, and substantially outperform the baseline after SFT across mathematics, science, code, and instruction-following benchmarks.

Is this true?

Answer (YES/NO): YES